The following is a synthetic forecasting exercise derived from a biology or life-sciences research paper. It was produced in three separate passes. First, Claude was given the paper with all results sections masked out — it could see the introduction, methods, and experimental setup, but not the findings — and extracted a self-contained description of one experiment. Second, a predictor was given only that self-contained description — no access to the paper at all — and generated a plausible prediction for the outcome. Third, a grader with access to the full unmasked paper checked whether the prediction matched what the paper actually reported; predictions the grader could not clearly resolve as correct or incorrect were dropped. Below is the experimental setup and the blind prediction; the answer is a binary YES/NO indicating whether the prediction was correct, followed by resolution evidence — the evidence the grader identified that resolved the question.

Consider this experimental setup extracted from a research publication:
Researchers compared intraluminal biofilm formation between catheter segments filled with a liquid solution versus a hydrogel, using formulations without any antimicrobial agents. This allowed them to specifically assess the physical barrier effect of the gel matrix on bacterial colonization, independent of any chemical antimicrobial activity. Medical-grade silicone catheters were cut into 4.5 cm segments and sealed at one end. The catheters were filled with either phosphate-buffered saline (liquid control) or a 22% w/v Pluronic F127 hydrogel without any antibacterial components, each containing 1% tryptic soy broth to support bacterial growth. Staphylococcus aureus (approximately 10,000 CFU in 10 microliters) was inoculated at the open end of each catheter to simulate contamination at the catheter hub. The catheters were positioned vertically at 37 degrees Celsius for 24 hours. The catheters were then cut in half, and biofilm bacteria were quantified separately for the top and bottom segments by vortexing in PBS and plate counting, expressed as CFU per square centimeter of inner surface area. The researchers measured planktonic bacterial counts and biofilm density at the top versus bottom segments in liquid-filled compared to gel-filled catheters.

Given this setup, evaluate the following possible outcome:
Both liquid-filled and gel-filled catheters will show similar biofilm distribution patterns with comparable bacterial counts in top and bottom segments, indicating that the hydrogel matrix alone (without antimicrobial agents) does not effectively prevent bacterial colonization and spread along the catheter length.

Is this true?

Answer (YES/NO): NO